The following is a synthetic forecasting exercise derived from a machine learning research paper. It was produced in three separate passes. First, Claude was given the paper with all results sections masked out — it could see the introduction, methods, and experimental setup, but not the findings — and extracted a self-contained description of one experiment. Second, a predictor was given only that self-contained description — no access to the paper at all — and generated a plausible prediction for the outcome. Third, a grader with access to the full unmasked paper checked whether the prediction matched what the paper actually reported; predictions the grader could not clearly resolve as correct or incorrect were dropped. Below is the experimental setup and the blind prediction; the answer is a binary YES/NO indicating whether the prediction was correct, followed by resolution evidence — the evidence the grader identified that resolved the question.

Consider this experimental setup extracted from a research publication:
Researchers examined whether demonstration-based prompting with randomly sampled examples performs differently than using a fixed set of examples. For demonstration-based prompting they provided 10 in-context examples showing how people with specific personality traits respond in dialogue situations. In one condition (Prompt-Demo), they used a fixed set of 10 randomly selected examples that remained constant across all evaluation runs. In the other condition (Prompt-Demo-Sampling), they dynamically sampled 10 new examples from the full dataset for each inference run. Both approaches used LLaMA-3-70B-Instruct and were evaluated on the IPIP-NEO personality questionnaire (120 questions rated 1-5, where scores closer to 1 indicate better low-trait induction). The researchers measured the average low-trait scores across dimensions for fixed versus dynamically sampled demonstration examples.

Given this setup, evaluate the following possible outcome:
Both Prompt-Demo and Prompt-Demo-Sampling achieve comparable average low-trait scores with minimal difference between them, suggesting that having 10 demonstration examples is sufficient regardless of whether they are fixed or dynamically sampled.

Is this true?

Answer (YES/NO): YES